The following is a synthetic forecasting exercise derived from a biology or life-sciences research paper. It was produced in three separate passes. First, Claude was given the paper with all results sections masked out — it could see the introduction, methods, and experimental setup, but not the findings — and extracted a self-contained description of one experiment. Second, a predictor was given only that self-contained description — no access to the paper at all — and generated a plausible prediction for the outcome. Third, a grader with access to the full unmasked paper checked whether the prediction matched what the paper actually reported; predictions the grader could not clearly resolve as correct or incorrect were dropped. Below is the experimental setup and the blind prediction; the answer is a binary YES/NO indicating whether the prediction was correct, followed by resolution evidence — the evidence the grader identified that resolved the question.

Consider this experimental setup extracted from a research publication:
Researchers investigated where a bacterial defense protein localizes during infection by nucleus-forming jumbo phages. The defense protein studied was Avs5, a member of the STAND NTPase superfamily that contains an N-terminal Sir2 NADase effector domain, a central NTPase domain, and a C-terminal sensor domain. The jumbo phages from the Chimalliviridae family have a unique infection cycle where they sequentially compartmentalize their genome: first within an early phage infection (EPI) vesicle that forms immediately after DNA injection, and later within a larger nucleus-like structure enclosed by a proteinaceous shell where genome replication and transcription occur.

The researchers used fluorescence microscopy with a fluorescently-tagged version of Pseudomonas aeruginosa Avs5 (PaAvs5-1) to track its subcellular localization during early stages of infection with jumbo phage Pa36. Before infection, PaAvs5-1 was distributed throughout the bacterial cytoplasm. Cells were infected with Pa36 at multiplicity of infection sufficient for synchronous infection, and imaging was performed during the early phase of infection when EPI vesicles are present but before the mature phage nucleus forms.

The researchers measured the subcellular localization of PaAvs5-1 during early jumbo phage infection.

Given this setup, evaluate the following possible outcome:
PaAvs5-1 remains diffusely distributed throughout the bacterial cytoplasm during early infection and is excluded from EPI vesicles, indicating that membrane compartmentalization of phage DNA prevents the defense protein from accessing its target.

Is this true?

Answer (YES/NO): NO